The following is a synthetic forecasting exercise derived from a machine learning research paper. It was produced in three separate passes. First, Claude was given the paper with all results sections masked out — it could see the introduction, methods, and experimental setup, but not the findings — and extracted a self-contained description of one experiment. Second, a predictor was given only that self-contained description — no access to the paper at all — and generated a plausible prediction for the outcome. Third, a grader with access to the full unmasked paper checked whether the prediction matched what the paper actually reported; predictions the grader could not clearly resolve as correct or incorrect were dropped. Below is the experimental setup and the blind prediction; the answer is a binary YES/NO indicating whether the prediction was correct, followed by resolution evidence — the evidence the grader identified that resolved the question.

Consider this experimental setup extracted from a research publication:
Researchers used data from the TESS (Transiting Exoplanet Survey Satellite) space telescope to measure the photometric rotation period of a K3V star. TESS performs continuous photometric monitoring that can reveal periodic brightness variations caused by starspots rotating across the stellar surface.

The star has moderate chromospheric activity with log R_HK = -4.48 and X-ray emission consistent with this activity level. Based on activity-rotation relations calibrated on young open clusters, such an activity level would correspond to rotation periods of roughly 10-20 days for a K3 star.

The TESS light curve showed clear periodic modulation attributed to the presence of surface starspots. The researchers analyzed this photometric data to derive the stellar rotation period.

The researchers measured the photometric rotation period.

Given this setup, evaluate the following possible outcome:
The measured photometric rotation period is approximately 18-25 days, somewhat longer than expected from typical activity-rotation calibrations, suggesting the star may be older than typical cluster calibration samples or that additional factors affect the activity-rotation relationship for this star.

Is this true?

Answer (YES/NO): NO